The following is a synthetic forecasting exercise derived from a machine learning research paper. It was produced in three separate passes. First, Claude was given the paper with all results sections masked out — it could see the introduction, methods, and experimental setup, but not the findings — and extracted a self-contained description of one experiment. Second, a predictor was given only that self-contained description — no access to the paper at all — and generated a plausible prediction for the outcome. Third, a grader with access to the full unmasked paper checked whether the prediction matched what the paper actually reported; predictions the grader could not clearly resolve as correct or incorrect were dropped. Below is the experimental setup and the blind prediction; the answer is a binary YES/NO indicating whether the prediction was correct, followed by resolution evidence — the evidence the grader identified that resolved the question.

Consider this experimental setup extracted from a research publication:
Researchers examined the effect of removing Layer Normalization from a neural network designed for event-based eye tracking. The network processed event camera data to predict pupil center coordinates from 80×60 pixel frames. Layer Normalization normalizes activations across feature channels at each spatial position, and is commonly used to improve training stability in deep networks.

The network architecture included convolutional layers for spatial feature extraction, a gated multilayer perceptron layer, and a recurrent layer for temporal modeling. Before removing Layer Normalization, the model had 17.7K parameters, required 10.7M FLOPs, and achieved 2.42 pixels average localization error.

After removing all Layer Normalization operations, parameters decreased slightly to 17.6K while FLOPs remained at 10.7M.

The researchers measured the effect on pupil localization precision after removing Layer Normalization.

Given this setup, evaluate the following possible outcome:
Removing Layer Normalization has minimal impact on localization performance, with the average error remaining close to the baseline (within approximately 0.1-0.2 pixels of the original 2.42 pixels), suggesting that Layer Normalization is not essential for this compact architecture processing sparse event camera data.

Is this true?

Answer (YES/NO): YES